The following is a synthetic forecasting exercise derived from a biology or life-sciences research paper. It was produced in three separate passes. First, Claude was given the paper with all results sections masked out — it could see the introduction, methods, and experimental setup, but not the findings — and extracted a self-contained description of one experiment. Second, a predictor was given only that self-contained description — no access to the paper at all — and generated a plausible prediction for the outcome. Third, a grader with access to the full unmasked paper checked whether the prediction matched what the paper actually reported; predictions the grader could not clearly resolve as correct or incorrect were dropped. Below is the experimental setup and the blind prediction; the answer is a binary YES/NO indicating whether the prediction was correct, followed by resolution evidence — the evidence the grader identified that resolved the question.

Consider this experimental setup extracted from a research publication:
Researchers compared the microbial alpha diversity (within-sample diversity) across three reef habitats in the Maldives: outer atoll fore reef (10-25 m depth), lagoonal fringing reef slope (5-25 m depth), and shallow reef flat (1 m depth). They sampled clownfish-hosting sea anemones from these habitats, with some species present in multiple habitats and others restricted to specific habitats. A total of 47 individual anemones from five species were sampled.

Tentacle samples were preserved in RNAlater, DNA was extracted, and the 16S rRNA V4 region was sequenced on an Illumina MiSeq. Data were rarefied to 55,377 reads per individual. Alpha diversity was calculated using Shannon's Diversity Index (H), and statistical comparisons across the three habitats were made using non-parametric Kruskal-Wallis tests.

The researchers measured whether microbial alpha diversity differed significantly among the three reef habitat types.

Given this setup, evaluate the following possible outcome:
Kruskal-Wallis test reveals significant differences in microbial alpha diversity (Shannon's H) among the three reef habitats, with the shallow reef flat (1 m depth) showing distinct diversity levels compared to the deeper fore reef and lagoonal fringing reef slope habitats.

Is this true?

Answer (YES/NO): NO